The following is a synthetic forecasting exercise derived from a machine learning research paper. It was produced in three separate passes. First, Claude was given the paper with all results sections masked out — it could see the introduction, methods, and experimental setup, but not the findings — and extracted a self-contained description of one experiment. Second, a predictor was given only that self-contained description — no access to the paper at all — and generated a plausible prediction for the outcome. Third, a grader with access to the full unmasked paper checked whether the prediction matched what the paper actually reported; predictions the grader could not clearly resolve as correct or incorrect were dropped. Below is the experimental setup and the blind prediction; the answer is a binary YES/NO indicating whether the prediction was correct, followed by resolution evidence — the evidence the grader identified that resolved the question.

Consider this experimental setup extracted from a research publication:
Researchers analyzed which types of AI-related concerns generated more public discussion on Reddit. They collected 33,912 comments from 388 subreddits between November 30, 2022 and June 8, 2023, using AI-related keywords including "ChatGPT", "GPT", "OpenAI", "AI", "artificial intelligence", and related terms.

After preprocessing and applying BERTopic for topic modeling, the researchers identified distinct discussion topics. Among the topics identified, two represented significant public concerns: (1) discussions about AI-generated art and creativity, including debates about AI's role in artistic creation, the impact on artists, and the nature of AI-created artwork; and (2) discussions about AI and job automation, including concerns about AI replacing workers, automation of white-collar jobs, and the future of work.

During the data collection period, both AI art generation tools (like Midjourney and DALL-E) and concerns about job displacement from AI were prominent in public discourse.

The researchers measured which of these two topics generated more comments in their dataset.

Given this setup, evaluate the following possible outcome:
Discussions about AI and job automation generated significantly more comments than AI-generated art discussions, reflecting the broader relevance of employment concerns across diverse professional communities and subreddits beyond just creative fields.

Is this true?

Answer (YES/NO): NO